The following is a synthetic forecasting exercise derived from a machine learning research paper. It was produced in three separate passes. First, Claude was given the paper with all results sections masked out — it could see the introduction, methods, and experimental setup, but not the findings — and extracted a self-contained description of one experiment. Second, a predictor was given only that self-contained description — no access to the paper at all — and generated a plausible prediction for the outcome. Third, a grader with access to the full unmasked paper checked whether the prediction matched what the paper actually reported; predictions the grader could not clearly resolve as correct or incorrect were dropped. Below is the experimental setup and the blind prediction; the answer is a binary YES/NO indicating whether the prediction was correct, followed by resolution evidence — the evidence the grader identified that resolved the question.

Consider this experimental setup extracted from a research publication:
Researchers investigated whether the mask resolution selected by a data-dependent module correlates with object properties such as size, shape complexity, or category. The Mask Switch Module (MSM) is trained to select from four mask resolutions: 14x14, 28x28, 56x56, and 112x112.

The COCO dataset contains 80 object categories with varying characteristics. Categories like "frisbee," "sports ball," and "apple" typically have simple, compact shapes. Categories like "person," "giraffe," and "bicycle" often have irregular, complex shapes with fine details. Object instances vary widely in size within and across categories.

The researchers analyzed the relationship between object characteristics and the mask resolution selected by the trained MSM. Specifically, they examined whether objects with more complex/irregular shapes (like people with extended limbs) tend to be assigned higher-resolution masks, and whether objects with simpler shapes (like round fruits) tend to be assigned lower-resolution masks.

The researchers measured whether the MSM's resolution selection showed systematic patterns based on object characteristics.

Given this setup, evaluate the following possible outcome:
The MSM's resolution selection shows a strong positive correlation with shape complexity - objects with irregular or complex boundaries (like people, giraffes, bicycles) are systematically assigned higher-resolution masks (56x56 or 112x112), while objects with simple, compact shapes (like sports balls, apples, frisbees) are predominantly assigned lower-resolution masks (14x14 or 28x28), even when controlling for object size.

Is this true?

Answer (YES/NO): YES